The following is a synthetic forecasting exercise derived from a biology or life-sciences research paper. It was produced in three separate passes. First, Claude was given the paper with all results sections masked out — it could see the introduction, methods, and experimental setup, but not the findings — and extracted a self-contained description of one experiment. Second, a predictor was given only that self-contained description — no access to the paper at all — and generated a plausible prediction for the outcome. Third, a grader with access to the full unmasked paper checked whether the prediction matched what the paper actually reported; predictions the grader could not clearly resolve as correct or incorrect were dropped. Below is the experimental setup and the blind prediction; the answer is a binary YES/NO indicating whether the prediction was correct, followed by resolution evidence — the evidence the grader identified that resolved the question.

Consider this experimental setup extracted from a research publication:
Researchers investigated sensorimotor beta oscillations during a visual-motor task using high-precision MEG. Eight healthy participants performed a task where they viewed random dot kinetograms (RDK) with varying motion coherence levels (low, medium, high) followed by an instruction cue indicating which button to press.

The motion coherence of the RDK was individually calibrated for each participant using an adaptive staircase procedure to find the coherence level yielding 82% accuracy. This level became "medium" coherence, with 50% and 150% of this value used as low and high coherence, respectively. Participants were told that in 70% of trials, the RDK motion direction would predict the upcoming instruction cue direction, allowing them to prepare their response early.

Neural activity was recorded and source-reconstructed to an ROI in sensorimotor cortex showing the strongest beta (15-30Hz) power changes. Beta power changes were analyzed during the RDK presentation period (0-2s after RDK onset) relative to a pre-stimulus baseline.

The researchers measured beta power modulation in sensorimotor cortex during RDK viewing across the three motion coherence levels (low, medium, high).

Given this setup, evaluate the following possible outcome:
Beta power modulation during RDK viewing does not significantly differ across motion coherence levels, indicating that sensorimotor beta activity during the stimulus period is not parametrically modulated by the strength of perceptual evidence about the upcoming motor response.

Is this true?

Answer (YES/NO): NO